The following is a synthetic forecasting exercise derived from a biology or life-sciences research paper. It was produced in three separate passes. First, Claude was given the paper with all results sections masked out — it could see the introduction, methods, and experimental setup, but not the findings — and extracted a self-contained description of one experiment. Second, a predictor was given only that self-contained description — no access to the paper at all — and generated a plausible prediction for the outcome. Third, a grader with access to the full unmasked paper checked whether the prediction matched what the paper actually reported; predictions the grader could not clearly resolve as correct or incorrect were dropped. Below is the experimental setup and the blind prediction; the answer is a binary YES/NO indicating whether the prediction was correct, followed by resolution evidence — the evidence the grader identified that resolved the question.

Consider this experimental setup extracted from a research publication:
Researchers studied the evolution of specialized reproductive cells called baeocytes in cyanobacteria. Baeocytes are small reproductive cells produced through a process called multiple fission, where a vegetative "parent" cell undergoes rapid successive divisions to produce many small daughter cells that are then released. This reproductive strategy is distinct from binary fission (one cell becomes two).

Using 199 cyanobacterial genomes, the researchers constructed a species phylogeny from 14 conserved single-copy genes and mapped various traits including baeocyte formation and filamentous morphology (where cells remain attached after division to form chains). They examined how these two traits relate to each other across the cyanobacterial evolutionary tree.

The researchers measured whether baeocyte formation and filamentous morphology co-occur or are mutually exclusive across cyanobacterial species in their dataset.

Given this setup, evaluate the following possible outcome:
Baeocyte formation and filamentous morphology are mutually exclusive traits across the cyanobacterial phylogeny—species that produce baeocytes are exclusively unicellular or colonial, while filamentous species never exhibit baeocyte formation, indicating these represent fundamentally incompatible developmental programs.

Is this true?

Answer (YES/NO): YES